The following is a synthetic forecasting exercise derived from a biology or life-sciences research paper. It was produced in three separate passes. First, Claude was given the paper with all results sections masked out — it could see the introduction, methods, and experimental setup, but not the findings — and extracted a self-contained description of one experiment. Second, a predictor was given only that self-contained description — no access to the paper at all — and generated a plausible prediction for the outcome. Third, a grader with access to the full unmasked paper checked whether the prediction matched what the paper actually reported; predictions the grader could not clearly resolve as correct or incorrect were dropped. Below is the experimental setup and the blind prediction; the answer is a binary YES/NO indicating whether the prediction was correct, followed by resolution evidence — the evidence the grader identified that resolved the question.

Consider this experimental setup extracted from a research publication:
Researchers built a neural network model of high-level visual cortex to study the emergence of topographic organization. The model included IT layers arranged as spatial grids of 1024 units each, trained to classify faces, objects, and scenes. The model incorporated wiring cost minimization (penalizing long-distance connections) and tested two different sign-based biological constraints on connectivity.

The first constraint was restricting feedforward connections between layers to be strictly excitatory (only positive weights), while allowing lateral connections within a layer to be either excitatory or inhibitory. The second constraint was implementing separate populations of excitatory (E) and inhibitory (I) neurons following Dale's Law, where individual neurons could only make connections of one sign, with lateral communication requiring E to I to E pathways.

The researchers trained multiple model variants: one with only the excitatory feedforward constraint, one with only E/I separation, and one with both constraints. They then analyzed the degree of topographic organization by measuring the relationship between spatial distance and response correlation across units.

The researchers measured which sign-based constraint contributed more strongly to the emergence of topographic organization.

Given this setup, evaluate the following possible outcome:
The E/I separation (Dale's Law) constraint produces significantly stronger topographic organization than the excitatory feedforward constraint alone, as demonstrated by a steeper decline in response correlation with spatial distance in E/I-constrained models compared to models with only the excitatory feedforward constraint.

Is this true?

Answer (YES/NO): NO